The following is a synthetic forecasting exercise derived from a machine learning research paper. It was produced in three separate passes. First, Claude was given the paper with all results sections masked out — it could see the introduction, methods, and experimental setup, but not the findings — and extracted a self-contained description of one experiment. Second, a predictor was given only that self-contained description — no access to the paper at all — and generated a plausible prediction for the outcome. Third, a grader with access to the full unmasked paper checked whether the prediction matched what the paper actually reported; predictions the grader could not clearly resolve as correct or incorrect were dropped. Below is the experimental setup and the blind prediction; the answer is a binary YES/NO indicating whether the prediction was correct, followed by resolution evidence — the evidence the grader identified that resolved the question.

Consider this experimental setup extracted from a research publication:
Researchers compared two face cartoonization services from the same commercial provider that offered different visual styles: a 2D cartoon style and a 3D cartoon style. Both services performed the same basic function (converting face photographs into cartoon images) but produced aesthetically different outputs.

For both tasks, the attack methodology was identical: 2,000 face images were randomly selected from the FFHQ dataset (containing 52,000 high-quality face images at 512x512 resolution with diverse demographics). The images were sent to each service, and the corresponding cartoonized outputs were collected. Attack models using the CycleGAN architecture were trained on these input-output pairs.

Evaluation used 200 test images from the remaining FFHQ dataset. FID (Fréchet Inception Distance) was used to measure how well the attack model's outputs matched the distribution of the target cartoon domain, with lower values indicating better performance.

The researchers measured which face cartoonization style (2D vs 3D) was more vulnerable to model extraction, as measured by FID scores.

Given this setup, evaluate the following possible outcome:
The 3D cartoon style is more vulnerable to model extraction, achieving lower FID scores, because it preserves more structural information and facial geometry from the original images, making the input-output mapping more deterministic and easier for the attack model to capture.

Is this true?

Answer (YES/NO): YES